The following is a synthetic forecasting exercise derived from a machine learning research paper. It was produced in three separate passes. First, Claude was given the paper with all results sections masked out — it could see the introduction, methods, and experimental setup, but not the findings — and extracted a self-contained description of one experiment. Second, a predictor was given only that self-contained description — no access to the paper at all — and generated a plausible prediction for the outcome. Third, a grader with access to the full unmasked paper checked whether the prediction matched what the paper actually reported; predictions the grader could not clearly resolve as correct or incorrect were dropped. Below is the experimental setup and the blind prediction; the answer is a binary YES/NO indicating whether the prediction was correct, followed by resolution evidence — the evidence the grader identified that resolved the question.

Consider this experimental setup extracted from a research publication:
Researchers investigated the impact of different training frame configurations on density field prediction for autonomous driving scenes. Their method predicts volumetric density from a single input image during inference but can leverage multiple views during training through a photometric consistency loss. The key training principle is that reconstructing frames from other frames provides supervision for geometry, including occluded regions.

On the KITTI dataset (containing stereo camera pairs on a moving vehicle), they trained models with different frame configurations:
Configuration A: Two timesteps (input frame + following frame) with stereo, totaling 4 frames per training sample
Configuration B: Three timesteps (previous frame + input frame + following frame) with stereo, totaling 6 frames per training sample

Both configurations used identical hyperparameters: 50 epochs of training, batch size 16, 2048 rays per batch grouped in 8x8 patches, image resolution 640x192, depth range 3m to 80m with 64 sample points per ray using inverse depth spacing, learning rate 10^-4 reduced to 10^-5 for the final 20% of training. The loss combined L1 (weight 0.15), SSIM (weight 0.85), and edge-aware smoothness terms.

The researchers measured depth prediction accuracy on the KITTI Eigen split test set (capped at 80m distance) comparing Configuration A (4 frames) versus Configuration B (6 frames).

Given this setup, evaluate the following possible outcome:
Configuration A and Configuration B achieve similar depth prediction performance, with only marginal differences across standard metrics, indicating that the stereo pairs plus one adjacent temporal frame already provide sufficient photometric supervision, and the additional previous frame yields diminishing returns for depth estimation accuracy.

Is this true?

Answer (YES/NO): YES